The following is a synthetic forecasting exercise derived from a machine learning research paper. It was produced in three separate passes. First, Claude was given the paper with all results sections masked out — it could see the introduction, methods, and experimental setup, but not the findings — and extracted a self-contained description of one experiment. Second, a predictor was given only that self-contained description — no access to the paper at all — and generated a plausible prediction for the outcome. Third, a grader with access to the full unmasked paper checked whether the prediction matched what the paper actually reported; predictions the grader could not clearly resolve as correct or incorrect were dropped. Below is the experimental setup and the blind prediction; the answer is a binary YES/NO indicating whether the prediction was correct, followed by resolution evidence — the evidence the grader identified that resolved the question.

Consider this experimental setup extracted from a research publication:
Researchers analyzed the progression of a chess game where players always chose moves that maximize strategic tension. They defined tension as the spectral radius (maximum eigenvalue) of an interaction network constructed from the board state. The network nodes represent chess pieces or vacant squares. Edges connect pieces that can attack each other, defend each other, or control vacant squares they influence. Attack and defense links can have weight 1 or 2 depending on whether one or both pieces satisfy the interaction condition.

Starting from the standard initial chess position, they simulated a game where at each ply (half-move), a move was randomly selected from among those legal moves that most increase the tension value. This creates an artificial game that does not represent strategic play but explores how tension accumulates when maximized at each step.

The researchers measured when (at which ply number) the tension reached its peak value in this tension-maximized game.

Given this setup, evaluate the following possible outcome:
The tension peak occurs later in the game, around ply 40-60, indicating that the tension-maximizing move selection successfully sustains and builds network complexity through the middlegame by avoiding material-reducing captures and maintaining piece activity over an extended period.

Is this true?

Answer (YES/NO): YES